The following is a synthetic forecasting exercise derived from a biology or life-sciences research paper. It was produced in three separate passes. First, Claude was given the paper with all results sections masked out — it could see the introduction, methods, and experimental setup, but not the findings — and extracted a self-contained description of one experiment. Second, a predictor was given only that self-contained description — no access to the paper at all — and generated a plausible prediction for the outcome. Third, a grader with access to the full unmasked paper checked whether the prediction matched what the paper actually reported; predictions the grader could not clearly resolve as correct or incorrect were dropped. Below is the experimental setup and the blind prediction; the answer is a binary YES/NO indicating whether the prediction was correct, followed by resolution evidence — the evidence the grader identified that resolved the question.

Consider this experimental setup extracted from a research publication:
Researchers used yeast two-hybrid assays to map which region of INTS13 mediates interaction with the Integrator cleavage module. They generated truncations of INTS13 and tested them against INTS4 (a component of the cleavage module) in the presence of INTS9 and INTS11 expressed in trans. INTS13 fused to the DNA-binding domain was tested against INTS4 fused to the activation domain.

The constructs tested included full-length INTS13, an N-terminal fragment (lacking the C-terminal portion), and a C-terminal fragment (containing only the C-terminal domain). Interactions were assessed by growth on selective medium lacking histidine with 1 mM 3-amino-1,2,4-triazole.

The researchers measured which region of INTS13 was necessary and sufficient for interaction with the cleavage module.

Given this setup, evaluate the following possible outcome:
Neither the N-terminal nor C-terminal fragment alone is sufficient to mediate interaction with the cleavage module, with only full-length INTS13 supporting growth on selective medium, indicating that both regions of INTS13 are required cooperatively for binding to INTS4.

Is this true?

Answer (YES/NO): NO